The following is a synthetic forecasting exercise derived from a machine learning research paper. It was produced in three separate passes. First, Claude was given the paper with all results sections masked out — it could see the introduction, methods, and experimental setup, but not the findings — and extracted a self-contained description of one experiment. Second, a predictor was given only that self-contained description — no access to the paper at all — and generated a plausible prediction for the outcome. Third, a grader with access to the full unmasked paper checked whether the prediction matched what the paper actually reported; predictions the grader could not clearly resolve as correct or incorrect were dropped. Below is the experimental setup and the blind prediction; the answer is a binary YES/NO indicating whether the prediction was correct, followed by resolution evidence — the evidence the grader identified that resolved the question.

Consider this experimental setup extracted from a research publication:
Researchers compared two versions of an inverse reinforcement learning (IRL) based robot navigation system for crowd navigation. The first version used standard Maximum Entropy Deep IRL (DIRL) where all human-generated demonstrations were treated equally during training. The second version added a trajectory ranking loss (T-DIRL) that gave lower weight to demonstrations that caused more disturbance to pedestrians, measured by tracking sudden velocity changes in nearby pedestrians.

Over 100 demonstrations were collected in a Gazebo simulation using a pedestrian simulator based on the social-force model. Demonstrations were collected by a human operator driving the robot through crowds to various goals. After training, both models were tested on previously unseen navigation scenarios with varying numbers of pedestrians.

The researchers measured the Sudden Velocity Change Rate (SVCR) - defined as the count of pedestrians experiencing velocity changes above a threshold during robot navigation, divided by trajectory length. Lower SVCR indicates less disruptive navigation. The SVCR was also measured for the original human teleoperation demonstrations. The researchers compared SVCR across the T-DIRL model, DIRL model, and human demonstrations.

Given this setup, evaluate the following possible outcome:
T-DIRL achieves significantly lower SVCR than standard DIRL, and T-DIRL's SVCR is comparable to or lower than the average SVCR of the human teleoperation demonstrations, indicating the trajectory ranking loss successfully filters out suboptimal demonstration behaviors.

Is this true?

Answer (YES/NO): YES